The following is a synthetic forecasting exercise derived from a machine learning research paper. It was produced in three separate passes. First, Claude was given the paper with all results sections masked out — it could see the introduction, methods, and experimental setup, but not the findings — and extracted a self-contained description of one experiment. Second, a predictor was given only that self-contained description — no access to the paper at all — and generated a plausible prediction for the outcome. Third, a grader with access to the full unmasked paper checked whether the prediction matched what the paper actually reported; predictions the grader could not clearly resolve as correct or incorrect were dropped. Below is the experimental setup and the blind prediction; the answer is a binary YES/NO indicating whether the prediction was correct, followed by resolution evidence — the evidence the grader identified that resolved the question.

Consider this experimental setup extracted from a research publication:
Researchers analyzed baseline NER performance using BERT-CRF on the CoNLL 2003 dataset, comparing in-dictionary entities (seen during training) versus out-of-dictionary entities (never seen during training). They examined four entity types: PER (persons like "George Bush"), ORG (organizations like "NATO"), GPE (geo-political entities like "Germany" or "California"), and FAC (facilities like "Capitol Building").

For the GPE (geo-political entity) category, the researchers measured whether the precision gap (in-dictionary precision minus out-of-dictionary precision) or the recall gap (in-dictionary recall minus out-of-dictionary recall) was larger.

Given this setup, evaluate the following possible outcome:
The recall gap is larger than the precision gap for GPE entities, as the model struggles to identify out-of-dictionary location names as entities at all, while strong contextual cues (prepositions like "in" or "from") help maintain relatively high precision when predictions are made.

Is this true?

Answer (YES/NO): YES